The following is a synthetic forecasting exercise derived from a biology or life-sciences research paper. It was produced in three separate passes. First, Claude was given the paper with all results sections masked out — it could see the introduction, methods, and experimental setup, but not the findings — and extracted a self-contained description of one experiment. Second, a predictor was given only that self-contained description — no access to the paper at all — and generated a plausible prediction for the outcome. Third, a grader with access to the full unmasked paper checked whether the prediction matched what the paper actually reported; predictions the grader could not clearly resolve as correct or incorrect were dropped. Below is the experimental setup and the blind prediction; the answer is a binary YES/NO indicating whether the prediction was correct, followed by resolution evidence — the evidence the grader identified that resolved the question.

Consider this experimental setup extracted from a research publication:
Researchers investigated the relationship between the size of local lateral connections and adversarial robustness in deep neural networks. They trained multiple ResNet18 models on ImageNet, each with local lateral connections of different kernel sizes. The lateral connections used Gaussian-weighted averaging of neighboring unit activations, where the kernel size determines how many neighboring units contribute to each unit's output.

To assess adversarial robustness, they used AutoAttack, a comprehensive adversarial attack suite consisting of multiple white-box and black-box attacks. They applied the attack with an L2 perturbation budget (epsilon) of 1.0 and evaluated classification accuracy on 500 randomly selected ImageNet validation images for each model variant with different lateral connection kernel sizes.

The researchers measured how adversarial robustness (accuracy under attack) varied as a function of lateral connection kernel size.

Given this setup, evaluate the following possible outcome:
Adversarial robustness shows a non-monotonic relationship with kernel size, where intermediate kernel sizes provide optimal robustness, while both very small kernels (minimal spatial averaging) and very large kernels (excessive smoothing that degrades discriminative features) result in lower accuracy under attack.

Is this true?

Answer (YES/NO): NO